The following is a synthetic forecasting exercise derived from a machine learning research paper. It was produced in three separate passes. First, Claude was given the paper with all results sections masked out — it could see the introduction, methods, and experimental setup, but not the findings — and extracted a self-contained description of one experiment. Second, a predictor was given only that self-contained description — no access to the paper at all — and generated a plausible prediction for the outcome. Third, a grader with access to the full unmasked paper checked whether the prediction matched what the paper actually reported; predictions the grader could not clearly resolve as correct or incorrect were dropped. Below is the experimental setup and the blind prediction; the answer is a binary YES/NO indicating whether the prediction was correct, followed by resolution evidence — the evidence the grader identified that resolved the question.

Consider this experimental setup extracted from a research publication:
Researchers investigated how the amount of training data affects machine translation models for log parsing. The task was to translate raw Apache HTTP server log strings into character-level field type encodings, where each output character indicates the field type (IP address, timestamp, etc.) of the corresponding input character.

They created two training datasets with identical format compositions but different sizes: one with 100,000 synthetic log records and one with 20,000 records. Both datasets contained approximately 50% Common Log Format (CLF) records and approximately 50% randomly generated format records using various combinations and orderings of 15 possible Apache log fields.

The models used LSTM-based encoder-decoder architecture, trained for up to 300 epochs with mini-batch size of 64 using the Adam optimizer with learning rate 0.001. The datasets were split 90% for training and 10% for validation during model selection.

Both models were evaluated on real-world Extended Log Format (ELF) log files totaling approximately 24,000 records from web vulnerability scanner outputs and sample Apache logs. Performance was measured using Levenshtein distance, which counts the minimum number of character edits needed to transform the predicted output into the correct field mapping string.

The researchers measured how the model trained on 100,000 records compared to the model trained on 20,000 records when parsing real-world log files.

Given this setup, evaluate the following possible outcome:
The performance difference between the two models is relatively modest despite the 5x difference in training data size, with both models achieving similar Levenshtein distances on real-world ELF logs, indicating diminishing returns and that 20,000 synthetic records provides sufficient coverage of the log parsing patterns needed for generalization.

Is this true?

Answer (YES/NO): YES